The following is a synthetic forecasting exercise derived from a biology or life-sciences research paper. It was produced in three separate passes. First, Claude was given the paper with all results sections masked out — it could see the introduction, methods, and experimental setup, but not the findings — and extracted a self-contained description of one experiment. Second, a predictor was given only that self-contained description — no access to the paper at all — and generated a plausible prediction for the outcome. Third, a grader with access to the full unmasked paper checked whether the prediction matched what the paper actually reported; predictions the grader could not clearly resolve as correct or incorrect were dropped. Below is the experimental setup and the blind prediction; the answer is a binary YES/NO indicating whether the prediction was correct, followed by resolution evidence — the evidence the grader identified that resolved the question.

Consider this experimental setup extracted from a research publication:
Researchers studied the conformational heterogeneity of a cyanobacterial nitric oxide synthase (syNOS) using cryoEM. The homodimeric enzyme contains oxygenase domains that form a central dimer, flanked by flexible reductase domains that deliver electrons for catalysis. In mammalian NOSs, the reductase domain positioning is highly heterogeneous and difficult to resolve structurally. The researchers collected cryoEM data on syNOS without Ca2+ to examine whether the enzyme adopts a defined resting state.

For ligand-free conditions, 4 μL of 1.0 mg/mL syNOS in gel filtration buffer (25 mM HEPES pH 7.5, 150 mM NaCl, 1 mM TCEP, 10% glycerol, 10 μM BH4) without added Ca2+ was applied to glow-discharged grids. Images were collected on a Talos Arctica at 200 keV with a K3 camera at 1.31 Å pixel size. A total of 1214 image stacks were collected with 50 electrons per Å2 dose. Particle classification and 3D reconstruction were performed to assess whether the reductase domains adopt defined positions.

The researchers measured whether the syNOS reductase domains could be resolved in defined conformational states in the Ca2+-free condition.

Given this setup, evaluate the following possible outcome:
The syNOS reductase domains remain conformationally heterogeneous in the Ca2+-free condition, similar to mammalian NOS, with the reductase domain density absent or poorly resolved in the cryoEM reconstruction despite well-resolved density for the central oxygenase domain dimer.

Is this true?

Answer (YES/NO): NO